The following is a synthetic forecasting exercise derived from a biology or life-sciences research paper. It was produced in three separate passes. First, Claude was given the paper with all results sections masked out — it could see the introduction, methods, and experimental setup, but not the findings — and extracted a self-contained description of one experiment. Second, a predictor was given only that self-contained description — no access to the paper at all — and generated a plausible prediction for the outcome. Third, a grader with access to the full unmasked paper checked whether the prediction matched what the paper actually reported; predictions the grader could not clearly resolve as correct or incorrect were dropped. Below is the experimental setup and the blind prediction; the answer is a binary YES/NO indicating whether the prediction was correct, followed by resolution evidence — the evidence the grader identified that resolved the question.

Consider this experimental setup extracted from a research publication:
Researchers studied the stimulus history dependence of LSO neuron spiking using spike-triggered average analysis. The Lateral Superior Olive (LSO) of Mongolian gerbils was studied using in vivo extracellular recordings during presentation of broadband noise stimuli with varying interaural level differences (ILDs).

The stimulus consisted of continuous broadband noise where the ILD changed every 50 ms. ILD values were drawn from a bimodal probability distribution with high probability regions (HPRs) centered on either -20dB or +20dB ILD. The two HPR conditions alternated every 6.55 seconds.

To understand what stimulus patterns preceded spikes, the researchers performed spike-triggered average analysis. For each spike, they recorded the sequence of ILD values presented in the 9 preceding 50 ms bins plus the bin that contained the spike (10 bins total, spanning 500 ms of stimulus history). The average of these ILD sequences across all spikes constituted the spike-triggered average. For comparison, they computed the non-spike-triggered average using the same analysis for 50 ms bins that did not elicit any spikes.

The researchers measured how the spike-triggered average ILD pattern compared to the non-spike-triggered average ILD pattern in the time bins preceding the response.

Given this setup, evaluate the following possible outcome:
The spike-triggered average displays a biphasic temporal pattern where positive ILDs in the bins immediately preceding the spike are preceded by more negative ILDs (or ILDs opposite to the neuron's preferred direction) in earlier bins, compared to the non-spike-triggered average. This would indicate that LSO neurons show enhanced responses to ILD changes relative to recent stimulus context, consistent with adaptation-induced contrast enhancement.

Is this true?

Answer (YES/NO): NO